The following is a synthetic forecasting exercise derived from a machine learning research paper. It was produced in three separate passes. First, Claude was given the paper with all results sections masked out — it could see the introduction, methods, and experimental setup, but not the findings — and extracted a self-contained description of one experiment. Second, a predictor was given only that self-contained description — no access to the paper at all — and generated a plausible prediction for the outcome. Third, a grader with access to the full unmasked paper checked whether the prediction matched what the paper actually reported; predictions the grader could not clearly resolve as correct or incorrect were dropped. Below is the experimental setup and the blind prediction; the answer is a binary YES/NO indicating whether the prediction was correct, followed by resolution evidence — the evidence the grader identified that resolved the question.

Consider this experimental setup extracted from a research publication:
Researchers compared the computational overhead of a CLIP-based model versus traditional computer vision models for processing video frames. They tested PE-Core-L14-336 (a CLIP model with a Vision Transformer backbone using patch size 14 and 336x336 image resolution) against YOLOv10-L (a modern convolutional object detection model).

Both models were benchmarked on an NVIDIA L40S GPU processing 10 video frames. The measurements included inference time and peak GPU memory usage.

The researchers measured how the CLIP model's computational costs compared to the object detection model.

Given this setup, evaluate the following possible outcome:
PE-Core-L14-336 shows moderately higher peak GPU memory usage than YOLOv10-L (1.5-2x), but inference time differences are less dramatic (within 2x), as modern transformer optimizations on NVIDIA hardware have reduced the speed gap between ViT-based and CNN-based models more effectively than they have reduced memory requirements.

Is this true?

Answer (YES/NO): NO